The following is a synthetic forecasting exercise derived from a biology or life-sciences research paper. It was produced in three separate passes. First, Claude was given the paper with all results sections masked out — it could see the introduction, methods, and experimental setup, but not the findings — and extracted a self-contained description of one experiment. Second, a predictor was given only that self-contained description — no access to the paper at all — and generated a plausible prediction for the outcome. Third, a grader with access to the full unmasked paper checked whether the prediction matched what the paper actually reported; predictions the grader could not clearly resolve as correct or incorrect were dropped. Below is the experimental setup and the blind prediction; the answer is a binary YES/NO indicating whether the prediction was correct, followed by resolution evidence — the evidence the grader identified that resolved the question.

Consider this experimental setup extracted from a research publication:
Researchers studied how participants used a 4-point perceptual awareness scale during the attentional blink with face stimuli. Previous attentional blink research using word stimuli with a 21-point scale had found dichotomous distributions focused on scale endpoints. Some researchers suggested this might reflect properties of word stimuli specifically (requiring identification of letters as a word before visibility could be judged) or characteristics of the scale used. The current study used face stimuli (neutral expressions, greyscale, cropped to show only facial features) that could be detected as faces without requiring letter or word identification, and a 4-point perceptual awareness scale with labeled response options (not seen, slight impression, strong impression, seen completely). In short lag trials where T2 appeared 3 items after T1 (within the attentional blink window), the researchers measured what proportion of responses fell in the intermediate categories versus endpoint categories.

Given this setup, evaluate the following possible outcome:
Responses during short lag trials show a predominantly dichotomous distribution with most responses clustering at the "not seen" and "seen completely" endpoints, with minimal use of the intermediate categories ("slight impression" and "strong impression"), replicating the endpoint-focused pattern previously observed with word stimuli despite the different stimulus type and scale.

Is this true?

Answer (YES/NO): NO